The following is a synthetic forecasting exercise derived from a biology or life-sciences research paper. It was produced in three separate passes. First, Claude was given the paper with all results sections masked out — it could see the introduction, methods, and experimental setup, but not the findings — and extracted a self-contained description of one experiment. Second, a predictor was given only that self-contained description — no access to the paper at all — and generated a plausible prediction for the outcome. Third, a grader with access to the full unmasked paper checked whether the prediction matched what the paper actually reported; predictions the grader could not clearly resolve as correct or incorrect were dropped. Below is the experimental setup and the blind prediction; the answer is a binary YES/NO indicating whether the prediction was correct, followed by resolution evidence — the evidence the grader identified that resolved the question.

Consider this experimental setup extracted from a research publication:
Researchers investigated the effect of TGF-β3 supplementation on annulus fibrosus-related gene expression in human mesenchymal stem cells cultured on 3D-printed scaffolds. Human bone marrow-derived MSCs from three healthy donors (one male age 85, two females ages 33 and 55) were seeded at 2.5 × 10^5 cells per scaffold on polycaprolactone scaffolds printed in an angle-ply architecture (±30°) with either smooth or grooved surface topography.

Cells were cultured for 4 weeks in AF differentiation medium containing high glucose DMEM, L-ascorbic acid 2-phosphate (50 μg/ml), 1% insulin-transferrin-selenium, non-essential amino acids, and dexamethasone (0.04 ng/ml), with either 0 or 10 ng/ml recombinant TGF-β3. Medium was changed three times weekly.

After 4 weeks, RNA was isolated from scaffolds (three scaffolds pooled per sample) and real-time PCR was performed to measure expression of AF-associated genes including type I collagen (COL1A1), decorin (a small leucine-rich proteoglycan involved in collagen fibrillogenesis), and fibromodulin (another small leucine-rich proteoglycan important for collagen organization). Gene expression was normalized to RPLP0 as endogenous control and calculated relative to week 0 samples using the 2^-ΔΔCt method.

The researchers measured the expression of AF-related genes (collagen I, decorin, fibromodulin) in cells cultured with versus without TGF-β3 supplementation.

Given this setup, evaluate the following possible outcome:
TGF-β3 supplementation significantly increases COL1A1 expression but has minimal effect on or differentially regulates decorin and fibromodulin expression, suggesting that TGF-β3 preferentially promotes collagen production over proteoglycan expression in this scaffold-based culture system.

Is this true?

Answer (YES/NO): NO